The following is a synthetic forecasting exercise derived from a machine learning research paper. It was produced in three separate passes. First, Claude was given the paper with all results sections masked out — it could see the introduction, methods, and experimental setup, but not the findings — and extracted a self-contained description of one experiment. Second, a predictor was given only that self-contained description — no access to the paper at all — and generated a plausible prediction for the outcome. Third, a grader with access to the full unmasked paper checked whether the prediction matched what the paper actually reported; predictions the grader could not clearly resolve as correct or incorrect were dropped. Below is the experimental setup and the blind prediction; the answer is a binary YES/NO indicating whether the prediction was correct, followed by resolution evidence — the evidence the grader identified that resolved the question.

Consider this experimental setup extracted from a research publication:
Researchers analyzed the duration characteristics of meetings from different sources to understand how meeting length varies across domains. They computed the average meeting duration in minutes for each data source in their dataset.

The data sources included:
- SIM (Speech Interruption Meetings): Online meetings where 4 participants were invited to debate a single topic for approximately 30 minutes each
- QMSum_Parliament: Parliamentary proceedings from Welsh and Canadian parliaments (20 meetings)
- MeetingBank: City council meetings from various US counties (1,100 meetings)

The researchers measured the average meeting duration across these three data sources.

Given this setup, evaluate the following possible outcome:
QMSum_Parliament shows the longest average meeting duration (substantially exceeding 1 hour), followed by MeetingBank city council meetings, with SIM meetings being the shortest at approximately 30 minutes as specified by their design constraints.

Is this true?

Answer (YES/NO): NO